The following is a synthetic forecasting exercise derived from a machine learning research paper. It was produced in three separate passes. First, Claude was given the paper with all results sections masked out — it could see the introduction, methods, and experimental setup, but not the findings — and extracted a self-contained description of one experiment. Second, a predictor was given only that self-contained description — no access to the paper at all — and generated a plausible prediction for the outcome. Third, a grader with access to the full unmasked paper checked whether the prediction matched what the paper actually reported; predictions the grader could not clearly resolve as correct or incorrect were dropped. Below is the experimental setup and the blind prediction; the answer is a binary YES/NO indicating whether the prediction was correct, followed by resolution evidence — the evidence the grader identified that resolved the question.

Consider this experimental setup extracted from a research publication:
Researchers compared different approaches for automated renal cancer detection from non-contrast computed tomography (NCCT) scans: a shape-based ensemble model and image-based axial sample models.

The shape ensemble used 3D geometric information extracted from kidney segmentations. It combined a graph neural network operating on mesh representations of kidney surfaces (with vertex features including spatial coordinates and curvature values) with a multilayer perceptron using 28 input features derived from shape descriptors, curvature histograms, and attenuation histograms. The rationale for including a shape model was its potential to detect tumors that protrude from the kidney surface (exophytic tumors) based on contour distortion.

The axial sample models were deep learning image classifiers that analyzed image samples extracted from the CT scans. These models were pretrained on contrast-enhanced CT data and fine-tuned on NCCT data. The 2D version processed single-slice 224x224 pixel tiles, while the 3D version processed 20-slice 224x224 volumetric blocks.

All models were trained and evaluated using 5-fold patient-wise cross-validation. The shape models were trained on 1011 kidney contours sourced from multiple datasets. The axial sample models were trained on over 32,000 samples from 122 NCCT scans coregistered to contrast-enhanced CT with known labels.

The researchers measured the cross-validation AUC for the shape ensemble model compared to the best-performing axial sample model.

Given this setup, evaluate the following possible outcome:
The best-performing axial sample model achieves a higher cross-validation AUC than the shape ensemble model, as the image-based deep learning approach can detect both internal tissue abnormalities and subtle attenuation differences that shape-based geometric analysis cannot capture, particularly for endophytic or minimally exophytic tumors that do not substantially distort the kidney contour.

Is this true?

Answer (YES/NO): YES